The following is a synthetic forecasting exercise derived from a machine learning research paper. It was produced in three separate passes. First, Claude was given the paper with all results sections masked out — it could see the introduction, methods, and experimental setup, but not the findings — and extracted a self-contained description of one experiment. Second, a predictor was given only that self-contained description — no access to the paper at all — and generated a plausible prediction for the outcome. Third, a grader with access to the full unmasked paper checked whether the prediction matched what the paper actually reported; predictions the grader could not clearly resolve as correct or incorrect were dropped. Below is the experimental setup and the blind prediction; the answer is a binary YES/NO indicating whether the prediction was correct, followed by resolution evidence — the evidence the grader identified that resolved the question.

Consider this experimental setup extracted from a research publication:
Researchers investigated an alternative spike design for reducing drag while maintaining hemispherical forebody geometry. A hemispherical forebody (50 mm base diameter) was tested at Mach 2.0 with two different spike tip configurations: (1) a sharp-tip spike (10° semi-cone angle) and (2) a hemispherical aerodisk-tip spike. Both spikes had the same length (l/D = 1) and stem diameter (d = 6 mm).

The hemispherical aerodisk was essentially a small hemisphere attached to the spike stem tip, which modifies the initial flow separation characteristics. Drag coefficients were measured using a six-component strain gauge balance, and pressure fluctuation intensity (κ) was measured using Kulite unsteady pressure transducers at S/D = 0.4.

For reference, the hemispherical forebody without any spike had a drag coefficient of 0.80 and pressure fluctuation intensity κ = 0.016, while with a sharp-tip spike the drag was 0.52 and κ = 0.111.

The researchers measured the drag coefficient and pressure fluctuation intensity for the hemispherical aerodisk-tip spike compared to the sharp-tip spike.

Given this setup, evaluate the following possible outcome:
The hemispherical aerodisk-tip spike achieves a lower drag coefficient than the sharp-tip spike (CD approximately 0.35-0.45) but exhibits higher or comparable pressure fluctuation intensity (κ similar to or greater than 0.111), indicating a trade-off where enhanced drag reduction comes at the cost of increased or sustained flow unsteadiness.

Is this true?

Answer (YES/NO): NO